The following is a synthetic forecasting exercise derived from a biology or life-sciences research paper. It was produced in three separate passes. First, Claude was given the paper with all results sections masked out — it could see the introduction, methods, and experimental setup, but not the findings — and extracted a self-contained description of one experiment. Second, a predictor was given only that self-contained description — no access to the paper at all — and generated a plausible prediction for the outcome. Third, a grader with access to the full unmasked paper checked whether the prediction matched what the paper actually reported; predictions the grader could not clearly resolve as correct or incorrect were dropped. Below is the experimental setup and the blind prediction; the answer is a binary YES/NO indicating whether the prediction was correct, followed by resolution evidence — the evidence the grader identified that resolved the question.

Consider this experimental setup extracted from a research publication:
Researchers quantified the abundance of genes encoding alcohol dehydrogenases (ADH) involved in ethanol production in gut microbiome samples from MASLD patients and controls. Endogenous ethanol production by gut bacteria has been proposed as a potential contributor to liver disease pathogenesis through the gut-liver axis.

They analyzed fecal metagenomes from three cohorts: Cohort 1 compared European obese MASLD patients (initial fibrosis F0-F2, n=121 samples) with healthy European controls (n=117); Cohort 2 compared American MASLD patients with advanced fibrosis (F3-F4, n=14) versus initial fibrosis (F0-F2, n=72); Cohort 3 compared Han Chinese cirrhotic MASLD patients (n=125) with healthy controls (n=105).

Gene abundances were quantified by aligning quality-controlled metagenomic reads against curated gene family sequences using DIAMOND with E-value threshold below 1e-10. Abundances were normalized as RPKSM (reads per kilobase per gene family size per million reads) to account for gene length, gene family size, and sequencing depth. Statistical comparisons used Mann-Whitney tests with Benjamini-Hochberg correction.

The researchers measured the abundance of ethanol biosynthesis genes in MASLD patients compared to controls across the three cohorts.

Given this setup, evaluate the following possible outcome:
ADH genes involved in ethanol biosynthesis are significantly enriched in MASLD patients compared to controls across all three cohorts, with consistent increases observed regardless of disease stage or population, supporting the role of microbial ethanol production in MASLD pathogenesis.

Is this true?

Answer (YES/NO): YES